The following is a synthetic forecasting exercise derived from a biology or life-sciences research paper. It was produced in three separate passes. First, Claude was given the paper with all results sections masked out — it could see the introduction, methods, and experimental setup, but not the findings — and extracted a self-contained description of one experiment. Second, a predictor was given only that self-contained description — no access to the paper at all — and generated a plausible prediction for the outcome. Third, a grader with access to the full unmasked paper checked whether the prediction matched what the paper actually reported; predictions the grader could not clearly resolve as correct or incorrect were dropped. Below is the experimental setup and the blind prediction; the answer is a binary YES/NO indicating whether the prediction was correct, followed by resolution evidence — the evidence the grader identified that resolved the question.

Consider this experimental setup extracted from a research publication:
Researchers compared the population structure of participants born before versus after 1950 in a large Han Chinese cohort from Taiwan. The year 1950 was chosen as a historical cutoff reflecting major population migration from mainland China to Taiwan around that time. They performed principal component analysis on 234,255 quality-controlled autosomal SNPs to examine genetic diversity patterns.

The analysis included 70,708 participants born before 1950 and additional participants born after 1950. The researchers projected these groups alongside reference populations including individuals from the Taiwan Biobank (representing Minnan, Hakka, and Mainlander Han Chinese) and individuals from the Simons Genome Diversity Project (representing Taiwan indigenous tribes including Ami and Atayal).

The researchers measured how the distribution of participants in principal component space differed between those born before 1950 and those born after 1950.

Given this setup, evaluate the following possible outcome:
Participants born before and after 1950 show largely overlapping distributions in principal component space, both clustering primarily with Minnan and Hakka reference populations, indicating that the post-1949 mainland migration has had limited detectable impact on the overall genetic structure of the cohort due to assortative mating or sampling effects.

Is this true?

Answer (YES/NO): NO